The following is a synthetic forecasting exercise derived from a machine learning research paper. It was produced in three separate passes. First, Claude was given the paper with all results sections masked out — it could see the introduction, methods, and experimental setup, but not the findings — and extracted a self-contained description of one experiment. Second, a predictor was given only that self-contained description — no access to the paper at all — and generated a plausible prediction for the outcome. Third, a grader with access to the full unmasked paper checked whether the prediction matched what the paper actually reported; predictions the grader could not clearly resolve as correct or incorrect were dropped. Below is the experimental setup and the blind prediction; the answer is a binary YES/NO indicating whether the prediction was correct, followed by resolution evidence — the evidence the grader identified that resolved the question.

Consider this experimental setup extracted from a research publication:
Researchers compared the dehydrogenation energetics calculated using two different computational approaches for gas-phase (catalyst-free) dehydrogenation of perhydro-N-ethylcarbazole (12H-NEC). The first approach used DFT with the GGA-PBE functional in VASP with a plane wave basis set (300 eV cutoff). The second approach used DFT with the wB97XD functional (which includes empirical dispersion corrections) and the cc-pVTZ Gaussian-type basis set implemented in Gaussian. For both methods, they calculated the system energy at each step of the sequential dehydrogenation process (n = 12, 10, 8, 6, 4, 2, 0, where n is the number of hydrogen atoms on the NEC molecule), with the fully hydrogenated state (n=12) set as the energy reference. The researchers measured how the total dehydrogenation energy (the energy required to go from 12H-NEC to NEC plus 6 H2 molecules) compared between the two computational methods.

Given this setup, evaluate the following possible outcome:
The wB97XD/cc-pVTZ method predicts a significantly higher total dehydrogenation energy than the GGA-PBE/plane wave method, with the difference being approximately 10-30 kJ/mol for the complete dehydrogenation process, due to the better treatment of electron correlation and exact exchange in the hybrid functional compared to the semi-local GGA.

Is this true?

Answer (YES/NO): NO